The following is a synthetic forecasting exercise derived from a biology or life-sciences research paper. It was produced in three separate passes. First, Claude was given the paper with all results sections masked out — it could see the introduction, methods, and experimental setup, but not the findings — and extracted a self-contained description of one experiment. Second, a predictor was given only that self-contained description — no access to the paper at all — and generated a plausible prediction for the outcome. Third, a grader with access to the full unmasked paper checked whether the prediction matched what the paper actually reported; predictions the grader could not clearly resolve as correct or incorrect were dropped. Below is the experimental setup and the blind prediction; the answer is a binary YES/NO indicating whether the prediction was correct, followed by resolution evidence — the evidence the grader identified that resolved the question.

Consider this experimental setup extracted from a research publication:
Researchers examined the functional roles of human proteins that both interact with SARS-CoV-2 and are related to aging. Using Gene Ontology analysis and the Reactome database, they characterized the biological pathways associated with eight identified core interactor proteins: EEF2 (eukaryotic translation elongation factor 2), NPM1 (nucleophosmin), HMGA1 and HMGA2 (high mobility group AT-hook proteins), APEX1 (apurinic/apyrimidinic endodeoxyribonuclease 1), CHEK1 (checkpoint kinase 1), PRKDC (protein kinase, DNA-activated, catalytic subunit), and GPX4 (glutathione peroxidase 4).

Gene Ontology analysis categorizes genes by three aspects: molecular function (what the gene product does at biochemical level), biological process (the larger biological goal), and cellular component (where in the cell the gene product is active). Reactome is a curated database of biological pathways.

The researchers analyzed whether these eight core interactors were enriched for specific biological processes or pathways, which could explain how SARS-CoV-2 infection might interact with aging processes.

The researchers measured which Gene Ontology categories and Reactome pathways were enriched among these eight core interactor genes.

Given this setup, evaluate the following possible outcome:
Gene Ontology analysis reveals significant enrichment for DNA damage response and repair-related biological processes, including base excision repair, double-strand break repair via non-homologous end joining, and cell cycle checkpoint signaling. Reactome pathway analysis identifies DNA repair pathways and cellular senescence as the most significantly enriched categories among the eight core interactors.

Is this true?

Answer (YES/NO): NO